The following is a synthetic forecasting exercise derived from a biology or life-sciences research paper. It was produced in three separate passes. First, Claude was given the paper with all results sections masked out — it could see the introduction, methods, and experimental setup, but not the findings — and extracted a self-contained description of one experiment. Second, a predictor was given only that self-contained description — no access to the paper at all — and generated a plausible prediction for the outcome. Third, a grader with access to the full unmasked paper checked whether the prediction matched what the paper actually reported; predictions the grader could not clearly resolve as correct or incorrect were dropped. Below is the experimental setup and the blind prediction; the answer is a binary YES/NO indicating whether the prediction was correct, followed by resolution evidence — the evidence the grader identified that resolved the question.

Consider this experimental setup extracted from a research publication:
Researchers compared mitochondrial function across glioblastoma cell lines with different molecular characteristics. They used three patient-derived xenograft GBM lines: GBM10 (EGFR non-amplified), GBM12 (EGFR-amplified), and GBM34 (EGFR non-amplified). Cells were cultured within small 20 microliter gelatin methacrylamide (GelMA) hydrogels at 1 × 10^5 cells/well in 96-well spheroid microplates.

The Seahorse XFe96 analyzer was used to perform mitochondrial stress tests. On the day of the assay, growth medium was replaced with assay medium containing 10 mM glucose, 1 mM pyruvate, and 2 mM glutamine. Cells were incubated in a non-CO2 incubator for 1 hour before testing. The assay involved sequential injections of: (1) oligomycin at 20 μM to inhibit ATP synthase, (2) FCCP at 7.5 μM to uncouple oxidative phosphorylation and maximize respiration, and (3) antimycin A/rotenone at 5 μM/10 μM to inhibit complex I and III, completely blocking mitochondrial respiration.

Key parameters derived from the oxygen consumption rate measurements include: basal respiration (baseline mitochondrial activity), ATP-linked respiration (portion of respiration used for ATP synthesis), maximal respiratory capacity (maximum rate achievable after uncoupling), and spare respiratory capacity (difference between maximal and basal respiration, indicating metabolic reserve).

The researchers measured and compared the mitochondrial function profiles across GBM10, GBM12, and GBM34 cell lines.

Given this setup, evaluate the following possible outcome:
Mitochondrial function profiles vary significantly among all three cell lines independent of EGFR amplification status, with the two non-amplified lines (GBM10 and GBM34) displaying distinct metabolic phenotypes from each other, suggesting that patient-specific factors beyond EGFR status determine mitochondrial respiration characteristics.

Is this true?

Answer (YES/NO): YES